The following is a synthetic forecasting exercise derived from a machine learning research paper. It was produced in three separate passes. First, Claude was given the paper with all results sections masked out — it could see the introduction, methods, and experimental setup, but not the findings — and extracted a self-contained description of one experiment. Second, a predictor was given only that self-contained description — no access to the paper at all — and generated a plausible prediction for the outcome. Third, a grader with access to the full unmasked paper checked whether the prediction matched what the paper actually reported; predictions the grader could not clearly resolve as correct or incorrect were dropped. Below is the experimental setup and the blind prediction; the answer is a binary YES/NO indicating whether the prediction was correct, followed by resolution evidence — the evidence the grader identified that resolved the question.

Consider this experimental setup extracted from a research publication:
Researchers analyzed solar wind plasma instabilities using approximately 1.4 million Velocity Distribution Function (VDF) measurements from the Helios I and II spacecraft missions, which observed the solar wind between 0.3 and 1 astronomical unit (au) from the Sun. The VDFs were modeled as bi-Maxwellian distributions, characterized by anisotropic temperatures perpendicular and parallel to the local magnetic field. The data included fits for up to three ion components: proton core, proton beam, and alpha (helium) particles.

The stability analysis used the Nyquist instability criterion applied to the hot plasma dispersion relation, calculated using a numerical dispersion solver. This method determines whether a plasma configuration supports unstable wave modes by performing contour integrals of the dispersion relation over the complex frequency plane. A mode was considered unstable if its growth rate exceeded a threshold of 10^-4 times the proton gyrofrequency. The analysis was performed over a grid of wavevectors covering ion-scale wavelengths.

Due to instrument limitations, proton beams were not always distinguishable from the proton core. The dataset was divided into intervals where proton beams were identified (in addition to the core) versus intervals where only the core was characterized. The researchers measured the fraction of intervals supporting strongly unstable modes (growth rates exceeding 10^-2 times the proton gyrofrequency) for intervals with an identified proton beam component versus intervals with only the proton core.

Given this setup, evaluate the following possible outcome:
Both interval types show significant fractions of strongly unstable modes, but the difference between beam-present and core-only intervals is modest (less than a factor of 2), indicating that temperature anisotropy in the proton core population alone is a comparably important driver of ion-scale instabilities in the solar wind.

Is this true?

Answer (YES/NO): NO